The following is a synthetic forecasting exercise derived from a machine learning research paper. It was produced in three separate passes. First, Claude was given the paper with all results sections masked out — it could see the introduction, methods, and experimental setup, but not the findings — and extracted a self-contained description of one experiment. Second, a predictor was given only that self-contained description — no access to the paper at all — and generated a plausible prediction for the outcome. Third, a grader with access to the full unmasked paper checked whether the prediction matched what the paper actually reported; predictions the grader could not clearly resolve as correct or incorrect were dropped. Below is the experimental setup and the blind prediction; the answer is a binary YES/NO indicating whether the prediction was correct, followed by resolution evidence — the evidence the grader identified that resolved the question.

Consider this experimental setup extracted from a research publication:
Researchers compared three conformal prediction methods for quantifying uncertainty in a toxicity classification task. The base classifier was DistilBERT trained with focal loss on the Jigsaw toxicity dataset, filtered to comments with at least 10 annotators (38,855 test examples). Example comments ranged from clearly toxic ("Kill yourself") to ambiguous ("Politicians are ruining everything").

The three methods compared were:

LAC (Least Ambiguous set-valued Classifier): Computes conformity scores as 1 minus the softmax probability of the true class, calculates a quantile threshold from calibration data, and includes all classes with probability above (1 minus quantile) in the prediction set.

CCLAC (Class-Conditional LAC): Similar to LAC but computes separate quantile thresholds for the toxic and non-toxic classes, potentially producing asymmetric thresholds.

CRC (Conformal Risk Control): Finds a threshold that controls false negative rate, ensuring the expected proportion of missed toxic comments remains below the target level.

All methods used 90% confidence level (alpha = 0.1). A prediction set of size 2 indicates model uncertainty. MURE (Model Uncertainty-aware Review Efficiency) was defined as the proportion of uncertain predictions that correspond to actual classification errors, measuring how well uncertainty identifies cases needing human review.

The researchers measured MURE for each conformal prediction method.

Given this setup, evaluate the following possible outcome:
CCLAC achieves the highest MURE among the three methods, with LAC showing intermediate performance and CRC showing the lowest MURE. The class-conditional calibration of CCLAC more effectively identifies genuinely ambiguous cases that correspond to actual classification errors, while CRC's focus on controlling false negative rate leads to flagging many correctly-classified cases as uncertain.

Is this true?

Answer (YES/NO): NO